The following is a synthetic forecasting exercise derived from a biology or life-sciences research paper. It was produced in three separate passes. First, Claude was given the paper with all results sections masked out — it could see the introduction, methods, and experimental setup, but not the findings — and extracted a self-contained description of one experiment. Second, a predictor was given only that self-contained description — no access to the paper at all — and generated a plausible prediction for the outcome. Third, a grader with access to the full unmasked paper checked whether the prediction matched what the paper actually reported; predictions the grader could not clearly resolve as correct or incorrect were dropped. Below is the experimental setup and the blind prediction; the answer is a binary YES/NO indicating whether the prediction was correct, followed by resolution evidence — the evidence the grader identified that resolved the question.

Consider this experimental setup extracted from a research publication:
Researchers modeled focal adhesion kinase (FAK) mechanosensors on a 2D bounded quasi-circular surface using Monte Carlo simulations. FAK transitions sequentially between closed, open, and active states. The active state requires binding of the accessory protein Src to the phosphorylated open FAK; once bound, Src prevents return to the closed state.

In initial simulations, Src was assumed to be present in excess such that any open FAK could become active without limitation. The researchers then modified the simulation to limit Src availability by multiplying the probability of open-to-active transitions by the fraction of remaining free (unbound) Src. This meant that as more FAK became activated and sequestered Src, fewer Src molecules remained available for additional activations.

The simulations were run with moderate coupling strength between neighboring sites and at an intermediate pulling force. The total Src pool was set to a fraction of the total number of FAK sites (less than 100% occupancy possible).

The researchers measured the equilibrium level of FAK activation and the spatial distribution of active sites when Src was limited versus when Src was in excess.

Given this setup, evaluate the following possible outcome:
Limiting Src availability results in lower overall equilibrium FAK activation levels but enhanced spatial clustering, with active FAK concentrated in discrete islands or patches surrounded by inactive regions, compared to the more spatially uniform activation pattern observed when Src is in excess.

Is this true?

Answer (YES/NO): NO